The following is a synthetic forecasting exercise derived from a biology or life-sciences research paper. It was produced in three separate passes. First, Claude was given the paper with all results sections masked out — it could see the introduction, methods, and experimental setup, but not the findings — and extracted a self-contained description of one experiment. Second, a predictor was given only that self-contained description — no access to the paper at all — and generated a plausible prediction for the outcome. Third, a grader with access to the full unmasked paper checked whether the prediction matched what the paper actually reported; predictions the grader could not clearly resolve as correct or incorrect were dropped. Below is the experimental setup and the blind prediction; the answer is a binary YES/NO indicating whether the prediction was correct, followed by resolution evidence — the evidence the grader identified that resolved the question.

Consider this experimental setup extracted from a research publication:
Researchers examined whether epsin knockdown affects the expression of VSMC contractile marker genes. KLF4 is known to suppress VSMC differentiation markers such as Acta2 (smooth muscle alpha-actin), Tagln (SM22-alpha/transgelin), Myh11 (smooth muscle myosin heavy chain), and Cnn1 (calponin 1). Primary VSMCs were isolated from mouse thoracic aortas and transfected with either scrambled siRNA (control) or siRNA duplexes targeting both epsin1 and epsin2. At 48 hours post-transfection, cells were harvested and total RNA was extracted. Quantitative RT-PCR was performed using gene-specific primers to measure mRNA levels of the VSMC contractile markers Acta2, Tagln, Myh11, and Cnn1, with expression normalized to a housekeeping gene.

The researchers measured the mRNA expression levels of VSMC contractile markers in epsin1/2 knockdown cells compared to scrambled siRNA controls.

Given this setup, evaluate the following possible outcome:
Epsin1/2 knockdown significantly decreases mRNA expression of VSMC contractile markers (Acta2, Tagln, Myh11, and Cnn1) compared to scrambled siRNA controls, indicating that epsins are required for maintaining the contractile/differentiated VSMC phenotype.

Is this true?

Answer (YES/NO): NO